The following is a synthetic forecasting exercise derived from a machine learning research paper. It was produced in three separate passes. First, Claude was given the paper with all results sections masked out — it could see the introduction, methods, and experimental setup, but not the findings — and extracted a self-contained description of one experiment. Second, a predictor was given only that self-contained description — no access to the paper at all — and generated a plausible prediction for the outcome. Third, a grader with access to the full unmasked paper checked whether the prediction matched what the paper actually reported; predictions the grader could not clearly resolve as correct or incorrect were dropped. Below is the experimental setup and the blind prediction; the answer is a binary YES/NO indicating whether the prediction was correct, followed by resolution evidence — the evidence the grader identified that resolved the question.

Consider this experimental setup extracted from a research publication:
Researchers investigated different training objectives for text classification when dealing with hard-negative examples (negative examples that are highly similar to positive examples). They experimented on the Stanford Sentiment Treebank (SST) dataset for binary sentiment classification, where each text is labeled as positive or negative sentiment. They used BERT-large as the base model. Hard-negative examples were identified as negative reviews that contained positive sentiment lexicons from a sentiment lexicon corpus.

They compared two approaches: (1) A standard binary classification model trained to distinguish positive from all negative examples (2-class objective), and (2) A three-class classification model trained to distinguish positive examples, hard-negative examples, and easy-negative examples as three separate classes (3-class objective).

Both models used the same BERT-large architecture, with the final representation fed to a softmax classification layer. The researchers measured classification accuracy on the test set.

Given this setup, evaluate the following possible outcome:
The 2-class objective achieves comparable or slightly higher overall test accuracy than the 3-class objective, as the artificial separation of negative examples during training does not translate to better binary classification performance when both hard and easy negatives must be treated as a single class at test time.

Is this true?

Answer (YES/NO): YES